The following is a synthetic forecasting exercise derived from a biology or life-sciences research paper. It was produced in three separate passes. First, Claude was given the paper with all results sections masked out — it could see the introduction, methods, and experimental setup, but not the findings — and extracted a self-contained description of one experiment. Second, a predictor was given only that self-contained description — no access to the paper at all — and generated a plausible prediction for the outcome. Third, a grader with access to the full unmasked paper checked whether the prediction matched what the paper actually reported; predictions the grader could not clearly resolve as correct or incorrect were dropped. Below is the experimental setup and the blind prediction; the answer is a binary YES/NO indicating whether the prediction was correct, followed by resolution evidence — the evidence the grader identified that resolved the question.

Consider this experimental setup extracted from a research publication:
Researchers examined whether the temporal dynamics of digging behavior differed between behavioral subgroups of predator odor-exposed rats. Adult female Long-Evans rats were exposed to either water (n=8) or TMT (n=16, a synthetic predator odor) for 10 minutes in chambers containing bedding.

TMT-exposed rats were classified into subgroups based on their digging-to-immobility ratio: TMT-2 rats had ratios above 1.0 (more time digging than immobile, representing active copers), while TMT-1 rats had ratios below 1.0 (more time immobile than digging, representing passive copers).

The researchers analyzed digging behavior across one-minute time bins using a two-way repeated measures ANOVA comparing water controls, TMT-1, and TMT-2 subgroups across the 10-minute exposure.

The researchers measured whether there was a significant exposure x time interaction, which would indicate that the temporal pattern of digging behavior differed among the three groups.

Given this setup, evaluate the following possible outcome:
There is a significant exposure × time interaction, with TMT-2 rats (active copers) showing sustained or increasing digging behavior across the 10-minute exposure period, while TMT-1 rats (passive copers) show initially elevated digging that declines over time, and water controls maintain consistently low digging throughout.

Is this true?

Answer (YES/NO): NO